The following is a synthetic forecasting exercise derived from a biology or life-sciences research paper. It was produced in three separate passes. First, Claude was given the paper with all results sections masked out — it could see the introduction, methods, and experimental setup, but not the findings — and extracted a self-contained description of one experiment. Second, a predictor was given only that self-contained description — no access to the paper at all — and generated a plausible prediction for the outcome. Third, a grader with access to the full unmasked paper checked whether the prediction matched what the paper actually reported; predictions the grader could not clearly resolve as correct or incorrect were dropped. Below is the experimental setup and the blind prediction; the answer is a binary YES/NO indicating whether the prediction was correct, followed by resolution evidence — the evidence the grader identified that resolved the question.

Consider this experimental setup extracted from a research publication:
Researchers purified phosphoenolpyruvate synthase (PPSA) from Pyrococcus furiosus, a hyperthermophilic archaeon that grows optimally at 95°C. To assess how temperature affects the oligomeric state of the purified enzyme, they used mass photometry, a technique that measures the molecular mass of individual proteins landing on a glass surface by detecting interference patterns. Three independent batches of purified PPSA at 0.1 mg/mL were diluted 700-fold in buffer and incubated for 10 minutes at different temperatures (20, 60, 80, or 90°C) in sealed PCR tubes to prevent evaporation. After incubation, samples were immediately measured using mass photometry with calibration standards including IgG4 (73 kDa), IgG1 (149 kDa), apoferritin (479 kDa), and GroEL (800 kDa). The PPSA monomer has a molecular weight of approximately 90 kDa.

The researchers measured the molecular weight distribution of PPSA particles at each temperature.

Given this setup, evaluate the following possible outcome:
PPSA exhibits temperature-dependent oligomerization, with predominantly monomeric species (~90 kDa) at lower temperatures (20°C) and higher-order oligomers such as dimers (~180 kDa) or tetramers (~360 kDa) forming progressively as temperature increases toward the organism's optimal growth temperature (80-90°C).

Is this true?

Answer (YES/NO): NO